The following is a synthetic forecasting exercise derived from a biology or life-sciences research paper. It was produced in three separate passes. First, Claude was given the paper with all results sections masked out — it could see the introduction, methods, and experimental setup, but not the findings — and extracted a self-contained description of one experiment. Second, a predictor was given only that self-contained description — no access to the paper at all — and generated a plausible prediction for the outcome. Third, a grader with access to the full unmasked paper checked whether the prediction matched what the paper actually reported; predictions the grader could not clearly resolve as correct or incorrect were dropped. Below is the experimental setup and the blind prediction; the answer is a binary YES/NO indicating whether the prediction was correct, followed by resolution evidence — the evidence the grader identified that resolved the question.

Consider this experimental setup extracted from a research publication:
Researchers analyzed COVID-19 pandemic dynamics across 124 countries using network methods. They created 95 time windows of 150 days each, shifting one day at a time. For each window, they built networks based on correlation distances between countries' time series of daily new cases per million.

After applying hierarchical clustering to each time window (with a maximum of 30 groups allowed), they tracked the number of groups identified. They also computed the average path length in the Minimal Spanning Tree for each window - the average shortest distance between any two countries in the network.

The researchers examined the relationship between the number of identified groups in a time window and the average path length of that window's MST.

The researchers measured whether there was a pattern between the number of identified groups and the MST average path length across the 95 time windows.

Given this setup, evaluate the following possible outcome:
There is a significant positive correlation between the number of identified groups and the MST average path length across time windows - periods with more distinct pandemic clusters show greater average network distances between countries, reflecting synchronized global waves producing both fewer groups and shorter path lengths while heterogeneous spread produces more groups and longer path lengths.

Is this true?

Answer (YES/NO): NO